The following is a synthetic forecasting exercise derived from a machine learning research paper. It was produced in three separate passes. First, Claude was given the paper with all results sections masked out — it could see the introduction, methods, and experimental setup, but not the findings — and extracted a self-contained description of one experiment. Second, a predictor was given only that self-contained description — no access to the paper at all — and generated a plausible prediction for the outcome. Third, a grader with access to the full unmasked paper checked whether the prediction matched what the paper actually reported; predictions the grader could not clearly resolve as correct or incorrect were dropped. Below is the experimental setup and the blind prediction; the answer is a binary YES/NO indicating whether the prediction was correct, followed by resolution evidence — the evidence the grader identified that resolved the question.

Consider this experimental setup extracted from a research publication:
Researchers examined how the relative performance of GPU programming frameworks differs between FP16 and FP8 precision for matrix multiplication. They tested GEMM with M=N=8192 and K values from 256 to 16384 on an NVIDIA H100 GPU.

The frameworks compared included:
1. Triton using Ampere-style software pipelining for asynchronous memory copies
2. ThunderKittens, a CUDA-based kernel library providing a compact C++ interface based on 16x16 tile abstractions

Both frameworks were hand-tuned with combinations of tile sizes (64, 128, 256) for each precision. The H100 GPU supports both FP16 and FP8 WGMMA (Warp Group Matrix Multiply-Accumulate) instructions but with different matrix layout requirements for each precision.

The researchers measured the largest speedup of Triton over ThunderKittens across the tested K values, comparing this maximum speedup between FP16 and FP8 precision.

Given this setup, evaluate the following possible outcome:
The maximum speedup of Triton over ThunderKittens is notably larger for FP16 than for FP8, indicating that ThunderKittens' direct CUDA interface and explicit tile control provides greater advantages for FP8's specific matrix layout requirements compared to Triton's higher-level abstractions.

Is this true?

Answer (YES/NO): NO